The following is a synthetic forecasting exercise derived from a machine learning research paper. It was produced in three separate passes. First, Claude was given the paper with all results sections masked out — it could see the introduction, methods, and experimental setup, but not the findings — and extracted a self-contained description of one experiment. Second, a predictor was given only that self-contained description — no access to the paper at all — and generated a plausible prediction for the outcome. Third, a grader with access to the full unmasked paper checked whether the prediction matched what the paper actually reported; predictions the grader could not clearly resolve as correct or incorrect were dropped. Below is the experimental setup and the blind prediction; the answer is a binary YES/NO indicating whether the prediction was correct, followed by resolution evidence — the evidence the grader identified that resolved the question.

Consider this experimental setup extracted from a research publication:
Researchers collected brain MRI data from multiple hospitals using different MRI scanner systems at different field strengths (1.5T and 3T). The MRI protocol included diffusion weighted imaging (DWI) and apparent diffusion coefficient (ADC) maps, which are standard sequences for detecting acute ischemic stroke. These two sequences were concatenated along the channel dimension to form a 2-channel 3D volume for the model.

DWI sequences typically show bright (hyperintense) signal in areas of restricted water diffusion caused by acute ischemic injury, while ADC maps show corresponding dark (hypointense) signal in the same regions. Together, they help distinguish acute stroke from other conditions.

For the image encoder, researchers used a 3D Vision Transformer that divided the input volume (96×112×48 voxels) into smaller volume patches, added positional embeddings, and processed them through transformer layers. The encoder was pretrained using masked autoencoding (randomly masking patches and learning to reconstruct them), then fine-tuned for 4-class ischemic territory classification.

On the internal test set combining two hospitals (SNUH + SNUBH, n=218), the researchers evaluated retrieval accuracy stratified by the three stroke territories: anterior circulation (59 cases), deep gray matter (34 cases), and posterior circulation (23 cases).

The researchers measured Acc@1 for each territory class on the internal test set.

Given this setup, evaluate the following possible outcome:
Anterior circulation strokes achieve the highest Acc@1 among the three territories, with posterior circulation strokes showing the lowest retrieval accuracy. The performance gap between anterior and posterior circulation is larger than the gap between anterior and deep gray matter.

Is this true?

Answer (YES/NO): NO